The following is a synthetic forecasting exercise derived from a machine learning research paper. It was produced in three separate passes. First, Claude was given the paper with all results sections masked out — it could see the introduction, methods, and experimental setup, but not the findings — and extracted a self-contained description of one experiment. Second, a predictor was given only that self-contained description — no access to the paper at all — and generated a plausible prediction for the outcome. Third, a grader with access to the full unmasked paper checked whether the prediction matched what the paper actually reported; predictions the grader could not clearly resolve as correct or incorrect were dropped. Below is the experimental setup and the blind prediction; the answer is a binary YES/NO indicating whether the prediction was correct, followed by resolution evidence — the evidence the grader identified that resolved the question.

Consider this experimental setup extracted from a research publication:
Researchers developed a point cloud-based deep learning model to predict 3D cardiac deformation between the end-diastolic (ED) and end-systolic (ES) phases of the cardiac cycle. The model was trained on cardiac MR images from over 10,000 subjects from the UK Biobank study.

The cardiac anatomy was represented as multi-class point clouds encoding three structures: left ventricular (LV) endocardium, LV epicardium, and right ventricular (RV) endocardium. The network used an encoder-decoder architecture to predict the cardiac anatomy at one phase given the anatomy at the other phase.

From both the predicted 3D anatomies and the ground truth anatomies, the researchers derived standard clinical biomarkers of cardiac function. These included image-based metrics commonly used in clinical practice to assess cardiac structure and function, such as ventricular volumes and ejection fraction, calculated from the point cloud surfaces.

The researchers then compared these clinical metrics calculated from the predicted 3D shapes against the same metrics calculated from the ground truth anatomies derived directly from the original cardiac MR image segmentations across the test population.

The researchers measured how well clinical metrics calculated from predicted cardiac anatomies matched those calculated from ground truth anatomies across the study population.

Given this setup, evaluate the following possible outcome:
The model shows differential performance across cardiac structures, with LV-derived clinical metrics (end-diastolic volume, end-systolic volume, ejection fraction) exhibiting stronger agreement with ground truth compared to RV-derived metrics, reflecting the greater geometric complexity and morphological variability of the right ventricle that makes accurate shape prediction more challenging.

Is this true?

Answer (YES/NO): NO